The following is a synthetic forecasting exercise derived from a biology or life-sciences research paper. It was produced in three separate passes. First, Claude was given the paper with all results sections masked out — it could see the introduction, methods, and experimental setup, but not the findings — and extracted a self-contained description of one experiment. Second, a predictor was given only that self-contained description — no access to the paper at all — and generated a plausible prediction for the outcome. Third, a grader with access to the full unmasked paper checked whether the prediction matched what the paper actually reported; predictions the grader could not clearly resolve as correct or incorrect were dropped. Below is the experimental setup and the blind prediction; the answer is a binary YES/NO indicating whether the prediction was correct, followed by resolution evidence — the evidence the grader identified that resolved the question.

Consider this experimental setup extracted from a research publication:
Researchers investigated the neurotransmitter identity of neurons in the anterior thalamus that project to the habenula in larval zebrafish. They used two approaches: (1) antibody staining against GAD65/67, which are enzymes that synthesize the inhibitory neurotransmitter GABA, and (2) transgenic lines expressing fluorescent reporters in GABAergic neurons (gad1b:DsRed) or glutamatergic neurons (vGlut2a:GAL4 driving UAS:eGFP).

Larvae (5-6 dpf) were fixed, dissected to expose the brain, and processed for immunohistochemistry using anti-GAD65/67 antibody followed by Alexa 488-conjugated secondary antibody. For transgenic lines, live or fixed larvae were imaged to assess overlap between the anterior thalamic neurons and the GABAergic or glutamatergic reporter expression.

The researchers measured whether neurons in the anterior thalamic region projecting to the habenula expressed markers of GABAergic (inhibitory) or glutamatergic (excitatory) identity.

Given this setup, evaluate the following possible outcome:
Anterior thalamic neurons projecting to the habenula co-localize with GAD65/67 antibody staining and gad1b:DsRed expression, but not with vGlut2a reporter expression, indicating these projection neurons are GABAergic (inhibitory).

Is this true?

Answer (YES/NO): NO